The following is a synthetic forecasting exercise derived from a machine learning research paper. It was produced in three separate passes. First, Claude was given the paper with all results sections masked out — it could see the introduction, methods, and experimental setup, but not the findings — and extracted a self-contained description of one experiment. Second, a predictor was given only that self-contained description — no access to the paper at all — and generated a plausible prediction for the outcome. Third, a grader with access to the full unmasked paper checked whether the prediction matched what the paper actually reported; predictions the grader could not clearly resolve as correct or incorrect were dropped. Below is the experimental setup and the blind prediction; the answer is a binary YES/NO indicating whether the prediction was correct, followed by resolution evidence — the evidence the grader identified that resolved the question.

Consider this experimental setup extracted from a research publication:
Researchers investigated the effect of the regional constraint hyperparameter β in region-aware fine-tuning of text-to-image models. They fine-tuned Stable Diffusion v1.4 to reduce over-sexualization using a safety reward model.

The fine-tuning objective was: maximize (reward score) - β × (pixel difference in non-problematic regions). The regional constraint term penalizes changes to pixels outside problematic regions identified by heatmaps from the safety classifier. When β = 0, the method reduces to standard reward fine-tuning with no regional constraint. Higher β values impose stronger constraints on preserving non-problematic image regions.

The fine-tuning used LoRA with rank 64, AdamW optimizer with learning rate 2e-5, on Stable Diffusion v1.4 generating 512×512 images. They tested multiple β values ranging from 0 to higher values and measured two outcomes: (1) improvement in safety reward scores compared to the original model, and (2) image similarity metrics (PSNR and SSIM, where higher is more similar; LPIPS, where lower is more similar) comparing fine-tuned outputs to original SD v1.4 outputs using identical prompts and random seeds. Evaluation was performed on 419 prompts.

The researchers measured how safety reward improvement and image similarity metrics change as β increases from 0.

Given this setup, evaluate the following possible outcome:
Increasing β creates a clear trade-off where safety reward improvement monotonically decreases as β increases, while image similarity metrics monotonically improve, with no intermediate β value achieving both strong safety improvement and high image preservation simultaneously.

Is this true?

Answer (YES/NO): NO